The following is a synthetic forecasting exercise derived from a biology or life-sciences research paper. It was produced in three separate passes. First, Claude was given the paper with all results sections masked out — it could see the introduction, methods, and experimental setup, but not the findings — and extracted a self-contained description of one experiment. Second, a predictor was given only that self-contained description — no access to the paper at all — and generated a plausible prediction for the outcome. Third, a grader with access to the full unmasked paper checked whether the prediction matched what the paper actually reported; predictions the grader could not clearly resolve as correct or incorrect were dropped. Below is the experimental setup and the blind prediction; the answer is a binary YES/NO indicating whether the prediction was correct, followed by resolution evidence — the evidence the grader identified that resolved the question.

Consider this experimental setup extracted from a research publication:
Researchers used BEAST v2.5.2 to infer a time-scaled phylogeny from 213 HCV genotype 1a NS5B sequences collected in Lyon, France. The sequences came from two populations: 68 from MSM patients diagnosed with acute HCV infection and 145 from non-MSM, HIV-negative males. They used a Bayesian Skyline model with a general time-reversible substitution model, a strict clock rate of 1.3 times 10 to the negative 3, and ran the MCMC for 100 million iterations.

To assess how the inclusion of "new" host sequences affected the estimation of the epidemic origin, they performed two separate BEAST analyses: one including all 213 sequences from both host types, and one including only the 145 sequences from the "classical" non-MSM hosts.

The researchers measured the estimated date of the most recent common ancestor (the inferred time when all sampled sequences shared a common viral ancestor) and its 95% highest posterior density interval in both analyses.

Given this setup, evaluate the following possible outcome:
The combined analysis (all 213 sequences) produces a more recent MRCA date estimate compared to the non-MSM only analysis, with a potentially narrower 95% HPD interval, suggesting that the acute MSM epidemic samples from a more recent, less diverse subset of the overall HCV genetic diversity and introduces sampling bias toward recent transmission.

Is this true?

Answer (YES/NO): NO